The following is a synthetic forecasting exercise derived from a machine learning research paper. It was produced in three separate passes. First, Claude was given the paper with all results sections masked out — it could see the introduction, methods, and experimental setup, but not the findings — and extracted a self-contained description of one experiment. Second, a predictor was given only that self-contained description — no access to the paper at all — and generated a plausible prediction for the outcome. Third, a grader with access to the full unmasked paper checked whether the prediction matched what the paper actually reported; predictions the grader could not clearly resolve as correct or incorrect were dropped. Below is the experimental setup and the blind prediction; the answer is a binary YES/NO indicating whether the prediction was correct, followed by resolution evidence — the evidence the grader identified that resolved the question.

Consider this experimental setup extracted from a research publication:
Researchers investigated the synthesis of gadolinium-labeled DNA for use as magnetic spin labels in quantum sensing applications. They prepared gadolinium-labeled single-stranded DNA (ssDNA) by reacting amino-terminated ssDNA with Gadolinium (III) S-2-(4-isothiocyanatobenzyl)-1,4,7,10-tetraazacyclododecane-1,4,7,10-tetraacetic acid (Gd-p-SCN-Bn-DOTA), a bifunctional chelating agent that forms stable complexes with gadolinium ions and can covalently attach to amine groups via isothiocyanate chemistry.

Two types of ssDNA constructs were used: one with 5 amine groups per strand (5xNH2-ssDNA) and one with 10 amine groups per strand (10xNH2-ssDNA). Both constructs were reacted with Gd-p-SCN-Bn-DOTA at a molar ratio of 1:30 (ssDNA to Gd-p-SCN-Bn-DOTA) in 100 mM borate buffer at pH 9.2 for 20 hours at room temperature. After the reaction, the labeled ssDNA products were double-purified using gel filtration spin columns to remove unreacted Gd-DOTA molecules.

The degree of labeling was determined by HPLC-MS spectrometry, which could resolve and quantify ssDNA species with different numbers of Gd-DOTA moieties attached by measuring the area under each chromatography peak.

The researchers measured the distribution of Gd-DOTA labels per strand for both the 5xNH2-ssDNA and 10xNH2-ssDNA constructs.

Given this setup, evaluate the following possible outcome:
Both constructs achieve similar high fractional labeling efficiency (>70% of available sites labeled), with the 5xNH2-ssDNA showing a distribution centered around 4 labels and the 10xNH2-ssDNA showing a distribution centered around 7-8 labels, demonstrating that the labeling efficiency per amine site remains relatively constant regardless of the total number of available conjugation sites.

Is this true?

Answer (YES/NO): NO